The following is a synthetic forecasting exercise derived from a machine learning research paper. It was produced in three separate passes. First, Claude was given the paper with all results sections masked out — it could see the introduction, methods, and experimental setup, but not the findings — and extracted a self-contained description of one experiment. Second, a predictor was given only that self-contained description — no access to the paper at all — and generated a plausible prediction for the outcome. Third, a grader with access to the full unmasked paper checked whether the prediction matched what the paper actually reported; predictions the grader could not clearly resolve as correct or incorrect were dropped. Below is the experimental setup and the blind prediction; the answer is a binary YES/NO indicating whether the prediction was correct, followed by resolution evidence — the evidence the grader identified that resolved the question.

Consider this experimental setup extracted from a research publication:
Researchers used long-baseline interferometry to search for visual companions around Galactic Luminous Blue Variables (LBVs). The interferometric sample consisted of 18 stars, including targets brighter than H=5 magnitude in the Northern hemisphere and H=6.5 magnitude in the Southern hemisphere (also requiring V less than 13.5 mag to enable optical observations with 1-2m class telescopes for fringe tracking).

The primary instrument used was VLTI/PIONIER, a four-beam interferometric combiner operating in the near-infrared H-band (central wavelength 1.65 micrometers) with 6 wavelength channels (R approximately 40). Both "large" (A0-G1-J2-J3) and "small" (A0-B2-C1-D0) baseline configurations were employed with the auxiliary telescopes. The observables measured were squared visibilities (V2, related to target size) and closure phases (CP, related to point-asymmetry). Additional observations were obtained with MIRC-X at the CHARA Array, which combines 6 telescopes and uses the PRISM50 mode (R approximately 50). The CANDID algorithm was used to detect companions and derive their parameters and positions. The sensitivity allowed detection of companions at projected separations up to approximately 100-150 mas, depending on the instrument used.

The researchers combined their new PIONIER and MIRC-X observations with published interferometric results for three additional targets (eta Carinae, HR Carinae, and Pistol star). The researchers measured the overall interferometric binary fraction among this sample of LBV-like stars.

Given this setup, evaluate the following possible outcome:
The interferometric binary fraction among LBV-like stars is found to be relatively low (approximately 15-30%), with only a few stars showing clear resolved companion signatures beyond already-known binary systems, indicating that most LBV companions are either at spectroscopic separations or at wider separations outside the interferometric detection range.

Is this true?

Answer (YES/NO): NO